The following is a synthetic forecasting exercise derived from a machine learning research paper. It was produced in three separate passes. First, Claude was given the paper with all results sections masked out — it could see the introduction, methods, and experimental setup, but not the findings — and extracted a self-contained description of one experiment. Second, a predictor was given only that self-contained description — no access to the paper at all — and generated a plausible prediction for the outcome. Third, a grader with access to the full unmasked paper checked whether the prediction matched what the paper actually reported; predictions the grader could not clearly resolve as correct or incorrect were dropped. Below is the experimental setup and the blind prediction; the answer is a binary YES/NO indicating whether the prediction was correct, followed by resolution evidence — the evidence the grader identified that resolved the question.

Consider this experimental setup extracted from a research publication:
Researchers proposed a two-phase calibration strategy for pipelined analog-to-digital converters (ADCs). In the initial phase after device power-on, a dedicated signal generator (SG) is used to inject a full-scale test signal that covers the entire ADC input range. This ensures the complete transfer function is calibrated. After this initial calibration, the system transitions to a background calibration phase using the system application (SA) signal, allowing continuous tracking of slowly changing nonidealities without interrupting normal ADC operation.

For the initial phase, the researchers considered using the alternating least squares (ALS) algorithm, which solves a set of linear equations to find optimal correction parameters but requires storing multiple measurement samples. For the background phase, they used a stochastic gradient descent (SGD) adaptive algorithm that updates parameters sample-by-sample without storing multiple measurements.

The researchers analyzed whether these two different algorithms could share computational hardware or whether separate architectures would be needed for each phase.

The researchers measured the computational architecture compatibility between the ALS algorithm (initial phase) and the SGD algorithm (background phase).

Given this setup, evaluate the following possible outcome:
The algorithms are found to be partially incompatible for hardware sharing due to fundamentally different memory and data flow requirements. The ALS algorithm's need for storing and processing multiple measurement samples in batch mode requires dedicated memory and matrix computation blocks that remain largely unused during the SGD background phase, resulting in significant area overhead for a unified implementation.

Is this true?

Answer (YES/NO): NO